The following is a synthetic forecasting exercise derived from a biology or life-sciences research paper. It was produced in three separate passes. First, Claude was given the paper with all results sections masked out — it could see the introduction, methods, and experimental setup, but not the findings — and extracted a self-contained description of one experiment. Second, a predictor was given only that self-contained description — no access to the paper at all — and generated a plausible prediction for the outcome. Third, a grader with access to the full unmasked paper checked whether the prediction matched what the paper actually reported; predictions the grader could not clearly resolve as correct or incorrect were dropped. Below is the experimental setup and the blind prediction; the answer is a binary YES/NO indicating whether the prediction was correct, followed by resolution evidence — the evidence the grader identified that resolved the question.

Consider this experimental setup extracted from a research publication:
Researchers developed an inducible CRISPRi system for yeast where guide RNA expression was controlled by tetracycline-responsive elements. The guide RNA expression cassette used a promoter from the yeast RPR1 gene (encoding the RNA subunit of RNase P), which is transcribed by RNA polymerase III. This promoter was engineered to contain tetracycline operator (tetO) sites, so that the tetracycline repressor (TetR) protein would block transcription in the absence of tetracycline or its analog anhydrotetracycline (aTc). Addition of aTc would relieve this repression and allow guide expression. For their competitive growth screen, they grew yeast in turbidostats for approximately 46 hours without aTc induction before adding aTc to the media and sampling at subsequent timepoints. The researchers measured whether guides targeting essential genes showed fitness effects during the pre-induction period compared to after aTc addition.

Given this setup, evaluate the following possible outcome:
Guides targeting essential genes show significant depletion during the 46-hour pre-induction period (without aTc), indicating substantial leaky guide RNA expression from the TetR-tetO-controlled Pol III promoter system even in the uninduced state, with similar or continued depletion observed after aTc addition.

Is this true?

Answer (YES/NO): NO